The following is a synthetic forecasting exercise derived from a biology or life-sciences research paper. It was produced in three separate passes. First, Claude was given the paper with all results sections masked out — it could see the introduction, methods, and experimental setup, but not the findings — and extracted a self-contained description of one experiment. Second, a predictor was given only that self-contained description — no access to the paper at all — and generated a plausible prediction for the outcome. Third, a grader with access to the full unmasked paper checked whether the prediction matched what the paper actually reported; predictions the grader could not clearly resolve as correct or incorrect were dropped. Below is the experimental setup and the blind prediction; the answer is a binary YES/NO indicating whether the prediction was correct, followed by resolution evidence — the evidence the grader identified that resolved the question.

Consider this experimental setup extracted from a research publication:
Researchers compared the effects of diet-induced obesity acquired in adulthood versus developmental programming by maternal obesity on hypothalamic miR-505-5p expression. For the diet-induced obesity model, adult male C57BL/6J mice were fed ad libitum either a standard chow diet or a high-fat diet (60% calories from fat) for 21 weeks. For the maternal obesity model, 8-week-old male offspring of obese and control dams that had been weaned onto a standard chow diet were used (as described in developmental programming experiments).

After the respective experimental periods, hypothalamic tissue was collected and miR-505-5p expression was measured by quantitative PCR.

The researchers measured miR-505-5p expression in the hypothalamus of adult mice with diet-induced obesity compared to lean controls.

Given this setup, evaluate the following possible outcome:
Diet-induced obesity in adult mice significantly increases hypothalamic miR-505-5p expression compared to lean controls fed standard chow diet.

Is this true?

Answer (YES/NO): YES